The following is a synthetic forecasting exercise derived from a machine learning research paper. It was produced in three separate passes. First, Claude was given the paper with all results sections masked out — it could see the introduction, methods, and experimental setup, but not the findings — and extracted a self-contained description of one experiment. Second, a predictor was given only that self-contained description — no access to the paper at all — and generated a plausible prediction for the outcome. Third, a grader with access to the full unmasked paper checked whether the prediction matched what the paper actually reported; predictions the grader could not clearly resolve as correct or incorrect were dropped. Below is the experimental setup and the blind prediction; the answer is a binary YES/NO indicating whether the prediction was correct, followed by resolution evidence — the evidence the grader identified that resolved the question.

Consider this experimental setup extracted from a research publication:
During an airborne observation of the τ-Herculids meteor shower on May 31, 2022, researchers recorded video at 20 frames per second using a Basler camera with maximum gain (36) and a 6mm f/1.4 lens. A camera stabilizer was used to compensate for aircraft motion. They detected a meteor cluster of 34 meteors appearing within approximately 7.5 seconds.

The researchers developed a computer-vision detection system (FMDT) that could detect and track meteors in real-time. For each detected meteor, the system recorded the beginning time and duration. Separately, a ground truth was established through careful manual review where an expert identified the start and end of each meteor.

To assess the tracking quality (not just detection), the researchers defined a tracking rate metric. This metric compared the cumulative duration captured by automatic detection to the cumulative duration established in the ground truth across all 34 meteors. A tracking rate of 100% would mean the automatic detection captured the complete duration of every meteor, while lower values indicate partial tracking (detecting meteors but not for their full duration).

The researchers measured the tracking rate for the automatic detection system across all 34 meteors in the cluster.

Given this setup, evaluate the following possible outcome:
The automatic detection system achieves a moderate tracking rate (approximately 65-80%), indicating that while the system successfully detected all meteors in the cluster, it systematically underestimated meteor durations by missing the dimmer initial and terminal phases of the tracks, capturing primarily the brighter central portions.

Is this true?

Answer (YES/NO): NO